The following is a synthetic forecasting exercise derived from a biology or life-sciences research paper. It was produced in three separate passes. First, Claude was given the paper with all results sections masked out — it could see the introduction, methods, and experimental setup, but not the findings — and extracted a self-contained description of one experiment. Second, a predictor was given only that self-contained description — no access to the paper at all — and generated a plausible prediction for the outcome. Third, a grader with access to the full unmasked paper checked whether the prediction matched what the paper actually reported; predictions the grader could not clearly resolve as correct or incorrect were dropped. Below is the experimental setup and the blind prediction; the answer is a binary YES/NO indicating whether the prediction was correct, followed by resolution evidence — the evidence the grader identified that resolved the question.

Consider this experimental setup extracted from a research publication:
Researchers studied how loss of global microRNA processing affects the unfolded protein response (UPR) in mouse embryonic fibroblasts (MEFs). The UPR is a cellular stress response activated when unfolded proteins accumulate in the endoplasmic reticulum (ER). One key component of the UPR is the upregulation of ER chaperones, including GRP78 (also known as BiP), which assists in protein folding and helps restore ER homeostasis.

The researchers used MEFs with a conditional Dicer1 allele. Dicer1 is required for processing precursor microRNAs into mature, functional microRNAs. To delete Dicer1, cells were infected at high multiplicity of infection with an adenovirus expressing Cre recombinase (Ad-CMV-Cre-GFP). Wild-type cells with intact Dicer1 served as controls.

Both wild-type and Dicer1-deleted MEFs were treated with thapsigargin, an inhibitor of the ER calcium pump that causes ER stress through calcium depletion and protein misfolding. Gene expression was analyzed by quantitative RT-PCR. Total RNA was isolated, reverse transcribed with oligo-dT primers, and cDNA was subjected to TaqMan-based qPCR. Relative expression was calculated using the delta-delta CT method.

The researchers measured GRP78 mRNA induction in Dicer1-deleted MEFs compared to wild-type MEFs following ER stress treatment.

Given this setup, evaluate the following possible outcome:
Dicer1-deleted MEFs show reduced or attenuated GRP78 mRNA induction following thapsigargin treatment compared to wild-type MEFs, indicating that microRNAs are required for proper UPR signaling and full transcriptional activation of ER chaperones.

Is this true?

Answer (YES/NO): NO